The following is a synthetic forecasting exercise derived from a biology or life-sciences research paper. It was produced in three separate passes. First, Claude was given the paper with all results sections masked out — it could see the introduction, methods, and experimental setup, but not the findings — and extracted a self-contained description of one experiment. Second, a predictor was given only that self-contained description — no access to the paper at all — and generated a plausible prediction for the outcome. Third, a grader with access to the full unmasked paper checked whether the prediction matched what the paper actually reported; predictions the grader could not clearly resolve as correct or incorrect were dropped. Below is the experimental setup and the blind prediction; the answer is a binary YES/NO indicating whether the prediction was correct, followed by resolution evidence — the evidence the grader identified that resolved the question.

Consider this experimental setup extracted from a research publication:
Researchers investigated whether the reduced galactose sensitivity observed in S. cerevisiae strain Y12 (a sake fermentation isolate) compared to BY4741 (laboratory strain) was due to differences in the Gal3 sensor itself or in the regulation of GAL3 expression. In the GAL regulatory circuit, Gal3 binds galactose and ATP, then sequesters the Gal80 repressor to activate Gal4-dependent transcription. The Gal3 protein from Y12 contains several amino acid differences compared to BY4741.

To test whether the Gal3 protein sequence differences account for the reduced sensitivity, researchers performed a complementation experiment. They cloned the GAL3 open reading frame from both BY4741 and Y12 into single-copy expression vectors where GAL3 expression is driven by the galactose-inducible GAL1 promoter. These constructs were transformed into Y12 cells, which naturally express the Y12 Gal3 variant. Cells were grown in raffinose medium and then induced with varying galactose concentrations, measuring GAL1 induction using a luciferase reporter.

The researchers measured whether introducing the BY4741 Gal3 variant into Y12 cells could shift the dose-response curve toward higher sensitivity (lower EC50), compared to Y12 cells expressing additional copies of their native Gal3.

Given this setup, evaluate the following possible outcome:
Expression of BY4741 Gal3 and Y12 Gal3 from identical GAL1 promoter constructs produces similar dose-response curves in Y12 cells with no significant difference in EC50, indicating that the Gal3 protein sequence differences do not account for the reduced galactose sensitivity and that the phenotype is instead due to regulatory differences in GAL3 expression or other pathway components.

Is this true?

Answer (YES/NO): NO